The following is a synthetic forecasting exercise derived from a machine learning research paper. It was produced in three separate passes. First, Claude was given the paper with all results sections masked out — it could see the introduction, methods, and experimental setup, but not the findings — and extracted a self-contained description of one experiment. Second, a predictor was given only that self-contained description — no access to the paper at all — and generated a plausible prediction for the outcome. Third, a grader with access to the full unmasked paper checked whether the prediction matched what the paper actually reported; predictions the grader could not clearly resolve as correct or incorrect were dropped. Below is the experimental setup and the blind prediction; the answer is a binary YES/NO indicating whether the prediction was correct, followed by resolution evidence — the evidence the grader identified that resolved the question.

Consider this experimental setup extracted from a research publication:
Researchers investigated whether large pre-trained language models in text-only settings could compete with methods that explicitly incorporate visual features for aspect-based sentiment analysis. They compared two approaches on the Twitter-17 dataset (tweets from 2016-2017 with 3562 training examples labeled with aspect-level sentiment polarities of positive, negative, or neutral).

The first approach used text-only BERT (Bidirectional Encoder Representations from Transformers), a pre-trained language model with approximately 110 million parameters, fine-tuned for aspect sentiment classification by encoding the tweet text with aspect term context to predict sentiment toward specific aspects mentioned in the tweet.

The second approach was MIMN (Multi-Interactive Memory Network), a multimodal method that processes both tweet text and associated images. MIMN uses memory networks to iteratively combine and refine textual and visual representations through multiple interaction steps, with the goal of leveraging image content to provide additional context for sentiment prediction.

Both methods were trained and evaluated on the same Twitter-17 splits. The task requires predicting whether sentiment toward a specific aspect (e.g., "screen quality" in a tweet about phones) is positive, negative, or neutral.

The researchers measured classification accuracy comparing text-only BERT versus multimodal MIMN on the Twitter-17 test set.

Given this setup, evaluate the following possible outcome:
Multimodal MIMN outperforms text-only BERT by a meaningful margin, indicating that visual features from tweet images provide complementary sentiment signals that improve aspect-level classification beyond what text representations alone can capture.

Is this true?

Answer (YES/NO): NO